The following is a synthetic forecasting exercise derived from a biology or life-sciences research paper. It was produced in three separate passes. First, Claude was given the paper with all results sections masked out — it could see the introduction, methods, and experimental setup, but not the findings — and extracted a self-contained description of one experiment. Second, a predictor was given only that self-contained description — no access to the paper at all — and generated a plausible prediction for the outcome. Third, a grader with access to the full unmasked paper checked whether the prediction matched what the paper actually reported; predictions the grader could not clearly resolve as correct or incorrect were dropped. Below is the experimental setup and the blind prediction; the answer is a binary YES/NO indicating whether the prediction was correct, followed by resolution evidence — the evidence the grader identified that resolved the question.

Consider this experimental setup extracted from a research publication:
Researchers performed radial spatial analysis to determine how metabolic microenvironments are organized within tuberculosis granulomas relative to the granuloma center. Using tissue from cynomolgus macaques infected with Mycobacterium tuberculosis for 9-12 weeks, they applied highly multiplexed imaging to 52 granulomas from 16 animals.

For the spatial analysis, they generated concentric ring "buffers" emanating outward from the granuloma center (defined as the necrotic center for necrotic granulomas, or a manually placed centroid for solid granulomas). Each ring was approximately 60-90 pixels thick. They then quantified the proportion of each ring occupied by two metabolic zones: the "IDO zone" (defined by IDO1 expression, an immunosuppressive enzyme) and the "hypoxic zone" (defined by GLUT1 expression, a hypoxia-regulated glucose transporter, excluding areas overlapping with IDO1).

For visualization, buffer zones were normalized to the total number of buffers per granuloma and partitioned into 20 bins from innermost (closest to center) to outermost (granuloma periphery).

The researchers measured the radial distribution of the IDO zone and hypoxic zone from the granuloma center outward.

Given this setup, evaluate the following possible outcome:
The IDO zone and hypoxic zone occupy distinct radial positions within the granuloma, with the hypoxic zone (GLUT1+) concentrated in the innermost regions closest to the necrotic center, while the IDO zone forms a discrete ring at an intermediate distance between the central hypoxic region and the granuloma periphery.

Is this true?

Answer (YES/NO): YES